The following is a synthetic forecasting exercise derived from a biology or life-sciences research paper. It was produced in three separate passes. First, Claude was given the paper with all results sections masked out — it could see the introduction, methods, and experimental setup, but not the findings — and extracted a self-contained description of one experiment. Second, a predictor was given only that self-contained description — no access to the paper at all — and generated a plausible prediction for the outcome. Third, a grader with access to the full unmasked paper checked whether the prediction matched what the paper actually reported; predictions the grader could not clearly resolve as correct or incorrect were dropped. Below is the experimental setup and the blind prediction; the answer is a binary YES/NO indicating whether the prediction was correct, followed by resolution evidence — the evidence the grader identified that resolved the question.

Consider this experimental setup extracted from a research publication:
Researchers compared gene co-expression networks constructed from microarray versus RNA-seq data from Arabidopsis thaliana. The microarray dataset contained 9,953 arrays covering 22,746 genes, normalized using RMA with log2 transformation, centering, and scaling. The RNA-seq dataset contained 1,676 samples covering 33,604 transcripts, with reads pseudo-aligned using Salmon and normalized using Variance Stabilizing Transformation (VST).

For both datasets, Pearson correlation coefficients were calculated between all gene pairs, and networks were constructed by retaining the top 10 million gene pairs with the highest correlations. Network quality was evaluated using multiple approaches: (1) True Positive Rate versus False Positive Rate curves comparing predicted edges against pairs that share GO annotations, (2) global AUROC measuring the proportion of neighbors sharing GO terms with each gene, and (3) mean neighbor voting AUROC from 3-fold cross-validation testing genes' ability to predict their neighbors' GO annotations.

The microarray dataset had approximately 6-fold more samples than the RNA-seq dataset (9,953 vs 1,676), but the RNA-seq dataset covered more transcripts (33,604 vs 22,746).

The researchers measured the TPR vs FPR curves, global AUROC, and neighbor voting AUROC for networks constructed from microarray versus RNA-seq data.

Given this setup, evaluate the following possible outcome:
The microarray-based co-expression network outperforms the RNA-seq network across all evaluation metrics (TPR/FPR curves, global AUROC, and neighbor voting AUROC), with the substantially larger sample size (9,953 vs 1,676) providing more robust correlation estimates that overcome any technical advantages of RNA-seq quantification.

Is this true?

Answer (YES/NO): NO